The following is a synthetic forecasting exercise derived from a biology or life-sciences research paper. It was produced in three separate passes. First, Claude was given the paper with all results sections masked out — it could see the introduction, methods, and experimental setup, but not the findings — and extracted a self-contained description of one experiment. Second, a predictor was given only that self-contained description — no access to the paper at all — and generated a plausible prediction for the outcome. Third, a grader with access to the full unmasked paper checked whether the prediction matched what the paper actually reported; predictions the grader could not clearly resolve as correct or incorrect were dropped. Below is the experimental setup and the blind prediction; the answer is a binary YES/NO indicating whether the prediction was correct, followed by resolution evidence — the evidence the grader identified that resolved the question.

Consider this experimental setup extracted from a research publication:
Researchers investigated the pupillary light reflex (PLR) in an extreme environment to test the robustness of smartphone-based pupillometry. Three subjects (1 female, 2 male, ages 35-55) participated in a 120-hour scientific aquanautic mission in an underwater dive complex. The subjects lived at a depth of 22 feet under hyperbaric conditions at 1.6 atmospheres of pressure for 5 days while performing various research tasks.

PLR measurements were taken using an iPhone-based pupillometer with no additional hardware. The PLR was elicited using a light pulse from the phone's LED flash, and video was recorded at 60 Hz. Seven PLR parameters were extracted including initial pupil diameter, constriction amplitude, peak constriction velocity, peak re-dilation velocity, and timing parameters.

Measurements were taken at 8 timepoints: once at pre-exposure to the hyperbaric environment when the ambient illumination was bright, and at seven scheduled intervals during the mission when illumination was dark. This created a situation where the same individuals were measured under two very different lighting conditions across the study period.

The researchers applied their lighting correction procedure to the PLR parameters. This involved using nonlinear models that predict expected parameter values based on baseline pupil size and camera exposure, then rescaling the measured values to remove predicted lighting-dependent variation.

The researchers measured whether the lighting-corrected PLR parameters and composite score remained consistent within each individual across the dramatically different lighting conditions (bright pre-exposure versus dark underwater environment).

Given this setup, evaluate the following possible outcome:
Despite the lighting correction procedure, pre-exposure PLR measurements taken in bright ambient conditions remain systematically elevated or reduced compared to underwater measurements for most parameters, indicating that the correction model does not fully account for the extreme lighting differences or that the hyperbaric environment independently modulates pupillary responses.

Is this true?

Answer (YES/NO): NO